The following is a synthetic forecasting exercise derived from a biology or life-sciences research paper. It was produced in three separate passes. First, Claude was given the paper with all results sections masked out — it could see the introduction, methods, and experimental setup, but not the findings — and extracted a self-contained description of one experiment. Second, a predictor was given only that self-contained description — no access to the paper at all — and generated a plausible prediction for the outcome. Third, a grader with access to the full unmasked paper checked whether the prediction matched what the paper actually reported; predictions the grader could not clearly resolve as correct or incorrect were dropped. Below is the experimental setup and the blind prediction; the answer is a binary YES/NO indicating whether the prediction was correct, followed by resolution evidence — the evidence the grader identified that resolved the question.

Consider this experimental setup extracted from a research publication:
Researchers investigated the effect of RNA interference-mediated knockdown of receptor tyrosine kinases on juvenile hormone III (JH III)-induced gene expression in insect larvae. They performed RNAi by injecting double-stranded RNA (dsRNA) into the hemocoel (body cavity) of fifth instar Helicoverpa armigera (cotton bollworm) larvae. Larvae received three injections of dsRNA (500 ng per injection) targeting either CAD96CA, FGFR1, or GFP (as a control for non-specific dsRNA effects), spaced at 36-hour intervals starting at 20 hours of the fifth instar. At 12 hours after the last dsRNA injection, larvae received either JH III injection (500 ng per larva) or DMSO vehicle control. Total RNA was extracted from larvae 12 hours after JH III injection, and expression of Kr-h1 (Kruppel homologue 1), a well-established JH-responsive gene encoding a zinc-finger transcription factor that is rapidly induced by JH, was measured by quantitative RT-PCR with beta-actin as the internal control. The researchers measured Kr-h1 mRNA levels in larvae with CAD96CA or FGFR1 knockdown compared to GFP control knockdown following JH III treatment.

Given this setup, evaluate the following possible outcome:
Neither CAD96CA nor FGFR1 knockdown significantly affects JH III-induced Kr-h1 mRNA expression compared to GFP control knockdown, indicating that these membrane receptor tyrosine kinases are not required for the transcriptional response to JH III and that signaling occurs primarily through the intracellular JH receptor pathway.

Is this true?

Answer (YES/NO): NO